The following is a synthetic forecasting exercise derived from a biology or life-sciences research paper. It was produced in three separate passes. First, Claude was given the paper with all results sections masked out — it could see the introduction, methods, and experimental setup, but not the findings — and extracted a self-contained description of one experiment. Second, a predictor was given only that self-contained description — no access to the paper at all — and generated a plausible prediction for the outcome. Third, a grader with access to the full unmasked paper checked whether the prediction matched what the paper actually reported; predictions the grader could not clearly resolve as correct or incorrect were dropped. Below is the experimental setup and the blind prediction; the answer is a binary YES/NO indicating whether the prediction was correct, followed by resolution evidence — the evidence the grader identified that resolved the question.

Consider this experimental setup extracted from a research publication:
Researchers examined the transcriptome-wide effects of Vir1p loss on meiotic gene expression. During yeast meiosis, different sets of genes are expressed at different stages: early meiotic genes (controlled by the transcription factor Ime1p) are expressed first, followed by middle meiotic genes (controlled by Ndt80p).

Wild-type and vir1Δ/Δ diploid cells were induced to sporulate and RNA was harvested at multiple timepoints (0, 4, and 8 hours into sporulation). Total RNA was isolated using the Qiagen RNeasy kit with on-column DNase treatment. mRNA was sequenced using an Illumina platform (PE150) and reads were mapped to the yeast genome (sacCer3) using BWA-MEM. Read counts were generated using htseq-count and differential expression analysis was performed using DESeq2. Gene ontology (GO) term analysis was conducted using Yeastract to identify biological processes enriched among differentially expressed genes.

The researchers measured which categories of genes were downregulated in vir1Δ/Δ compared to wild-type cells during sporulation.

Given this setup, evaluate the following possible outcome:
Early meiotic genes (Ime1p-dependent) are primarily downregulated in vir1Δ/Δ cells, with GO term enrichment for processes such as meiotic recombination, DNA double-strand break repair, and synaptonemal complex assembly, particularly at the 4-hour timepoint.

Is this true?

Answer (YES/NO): YES